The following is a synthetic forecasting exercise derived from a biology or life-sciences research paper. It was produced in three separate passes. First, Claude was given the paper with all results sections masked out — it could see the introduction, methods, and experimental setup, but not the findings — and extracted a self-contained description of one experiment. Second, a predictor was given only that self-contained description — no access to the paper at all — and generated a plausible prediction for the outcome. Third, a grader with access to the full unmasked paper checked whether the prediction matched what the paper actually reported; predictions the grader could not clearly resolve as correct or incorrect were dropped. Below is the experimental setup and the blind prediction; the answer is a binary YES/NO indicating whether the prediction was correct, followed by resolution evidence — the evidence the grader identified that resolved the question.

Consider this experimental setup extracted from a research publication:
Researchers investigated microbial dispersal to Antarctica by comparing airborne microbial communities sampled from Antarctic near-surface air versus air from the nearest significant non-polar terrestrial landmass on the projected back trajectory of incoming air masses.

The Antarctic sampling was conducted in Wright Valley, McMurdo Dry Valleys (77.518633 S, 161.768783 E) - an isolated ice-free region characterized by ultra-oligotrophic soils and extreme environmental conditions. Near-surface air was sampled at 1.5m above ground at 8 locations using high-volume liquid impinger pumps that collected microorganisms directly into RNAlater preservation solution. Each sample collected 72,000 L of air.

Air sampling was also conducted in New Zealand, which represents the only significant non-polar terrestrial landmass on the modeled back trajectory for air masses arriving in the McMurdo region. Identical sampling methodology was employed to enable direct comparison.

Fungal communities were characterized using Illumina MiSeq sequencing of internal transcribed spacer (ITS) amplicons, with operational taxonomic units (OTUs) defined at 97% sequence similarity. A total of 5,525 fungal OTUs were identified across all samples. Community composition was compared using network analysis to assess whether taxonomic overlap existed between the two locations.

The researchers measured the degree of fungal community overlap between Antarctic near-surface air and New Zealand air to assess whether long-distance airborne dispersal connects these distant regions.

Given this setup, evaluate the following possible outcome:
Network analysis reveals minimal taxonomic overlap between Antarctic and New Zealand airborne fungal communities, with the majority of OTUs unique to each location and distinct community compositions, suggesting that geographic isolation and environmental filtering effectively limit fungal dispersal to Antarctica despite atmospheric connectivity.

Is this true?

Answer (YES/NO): YES